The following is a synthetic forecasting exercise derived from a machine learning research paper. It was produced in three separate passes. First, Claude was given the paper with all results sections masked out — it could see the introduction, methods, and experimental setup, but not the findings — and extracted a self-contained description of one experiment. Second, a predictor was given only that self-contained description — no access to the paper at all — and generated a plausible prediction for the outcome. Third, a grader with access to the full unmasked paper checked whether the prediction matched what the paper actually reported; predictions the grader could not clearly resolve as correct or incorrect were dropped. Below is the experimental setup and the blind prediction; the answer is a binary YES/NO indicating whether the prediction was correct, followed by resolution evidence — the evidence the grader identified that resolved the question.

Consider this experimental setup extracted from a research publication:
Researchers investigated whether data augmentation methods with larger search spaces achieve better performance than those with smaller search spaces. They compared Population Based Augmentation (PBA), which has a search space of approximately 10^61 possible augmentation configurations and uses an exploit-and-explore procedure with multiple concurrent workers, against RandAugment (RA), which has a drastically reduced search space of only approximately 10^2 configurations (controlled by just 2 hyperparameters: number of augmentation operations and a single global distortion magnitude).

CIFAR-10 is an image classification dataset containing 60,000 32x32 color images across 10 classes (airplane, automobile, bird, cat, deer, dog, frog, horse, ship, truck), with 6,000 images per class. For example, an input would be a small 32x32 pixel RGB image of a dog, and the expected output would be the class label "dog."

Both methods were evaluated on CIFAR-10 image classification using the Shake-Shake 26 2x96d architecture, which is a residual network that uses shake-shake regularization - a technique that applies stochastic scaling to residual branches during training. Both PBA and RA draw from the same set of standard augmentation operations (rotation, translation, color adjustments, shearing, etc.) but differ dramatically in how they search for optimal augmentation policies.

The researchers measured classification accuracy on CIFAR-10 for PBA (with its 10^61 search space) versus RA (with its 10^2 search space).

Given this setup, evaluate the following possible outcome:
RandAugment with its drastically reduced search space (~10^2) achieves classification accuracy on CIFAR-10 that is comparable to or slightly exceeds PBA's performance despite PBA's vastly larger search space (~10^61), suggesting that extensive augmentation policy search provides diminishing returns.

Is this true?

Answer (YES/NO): YES